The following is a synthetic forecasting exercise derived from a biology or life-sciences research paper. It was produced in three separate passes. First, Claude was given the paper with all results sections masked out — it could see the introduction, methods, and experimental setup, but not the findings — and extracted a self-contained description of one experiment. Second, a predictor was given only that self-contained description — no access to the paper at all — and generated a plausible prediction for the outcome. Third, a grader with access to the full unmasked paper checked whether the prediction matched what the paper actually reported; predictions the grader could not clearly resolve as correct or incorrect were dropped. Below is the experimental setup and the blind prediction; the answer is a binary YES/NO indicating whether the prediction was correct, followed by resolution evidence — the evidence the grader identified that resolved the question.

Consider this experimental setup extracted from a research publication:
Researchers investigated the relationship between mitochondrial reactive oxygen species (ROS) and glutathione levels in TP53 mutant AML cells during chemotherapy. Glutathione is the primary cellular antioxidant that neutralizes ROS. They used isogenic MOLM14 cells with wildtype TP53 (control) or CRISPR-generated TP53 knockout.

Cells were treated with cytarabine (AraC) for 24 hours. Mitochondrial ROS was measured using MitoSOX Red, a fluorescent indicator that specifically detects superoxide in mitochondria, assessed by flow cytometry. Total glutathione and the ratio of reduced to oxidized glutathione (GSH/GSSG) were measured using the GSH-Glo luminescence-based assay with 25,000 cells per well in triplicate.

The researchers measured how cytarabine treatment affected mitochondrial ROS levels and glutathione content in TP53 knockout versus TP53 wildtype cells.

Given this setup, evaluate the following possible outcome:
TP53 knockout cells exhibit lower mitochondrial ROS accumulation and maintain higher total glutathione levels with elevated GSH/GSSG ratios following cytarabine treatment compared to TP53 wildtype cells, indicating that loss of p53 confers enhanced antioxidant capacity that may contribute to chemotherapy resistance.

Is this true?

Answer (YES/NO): YES